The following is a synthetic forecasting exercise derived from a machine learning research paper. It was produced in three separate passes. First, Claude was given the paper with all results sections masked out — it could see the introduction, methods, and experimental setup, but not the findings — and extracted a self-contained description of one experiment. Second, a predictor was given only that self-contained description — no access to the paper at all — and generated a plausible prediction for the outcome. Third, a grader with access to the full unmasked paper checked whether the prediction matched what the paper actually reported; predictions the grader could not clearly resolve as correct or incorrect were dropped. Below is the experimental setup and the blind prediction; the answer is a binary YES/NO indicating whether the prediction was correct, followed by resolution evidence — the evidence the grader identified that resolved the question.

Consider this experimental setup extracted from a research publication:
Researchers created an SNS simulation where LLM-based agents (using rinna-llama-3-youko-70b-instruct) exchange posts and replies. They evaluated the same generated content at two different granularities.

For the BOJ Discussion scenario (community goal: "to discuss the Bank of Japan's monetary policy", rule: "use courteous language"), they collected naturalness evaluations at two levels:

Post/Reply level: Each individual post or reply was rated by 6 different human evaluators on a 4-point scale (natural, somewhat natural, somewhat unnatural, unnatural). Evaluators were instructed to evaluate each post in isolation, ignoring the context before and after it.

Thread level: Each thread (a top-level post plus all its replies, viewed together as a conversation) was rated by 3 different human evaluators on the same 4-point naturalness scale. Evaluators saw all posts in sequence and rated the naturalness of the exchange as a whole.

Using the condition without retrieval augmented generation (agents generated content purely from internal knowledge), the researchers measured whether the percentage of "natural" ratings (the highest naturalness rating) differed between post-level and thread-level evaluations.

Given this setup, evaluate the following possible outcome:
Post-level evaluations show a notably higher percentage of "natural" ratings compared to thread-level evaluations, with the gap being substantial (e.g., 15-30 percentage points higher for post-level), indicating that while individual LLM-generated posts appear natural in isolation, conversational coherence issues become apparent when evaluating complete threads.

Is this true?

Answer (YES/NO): NO